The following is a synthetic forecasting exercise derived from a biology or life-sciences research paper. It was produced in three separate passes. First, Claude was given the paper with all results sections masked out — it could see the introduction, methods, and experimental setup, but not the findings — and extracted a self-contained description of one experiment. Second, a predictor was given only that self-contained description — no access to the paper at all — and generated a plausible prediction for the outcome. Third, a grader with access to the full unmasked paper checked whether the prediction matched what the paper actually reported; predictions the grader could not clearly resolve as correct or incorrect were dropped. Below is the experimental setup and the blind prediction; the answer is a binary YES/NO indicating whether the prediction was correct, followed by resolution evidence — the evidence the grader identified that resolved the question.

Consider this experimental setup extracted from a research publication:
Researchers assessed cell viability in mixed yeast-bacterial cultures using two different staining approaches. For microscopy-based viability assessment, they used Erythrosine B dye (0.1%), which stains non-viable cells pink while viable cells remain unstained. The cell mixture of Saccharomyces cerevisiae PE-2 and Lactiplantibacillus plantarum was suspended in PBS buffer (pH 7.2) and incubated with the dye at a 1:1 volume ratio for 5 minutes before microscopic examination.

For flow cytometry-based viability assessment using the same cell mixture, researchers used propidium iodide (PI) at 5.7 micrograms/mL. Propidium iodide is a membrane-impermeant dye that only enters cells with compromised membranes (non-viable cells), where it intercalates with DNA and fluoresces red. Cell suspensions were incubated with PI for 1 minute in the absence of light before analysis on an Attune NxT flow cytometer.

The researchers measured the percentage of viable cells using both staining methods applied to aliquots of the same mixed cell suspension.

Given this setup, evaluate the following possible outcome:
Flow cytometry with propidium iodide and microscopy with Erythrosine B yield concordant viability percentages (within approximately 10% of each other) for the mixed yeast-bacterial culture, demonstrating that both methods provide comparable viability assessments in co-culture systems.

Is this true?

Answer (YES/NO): NO